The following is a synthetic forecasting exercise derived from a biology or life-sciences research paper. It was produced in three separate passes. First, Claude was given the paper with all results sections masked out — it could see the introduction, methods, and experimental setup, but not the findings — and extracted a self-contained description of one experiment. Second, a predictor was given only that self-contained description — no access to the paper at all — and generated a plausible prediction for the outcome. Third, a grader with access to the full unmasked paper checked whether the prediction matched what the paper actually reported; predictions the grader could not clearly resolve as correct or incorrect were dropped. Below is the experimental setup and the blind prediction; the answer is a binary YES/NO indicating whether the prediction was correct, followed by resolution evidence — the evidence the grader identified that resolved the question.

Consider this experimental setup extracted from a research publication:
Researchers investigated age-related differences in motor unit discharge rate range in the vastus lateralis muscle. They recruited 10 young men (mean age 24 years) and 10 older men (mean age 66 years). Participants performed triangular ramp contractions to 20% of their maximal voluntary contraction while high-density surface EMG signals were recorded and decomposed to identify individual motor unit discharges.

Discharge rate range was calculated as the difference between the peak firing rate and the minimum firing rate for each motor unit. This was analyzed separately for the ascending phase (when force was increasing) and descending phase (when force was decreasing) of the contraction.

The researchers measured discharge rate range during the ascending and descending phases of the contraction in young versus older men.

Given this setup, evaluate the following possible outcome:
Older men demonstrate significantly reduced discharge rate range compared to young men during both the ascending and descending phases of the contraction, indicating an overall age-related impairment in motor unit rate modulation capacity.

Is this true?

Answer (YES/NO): YES